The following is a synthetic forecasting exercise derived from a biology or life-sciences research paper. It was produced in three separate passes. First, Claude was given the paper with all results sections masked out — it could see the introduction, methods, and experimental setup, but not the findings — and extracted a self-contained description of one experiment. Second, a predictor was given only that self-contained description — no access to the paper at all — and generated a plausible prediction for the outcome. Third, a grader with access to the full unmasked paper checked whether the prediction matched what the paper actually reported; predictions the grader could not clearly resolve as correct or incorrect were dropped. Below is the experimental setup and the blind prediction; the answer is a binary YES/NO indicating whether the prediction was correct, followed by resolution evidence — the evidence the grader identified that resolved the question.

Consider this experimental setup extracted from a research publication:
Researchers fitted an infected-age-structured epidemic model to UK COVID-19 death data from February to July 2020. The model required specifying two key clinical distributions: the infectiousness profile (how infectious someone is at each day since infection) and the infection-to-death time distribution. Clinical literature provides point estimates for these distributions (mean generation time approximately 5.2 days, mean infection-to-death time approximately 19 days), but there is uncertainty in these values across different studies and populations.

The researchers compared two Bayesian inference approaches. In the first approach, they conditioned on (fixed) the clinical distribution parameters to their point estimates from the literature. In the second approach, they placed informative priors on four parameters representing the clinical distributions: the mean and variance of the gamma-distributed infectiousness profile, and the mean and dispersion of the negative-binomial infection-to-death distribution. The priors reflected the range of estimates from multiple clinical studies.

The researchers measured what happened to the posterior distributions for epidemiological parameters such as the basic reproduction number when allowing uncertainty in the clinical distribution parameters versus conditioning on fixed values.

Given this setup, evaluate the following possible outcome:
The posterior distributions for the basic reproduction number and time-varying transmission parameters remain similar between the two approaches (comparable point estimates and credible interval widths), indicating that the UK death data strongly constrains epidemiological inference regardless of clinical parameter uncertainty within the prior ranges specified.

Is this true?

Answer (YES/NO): NO